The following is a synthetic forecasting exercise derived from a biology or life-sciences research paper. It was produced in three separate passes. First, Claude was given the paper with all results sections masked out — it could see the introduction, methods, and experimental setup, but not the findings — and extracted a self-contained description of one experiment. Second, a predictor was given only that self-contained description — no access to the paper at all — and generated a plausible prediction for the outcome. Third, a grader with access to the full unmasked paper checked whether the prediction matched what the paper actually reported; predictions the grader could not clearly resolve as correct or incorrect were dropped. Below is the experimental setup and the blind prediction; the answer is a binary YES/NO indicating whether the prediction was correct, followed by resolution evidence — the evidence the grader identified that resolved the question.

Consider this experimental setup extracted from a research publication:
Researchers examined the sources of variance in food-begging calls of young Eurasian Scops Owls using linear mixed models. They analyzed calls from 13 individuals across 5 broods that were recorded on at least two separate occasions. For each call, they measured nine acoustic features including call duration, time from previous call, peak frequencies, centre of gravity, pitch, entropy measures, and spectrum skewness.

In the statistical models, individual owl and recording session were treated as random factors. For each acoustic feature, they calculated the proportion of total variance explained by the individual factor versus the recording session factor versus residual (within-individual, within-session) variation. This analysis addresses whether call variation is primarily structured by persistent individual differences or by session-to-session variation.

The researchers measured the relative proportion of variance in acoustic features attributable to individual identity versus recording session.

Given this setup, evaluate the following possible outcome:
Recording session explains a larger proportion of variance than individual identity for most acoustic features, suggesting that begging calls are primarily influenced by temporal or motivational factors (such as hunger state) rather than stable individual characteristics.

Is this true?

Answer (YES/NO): NO